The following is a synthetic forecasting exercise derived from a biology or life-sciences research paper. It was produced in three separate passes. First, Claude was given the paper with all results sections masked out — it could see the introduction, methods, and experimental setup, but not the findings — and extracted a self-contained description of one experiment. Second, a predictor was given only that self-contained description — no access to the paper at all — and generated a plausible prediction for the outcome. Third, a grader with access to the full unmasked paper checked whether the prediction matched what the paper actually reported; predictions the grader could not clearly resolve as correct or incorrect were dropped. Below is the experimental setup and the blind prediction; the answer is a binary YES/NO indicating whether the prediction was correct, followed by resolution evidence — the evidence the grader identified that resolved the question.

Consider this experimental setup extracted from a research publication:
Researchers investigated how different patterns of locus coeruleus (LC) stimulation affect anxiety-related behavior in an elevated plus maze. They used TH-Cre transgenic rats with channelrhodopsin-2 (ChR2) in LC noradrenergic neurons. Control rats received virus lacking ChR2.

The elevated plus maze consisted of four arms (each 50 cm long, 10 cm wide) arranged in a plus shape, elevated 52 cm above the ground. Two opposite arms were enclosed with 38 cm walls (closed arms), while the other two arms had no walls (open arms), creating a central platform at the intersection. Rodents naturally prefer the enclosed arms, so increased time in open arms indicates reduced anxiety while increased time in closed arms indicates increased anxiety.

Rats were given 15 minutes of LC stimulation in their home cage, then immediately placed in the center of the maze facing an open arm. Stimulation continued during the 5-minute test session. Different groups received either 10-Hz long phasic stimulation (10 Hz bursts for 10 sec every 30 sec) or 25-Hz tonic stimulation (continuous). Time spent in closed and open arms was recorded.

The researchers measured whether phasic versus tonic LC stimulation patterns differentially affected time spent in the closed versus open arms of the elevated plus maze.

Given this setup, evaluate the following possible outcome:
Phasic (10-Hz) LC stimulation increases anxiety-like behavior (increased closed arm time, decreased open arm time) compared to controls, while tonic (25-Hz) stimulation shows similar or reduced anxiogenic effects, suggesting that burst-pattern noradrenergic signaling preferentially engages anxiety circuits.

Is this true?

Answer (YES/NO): NO